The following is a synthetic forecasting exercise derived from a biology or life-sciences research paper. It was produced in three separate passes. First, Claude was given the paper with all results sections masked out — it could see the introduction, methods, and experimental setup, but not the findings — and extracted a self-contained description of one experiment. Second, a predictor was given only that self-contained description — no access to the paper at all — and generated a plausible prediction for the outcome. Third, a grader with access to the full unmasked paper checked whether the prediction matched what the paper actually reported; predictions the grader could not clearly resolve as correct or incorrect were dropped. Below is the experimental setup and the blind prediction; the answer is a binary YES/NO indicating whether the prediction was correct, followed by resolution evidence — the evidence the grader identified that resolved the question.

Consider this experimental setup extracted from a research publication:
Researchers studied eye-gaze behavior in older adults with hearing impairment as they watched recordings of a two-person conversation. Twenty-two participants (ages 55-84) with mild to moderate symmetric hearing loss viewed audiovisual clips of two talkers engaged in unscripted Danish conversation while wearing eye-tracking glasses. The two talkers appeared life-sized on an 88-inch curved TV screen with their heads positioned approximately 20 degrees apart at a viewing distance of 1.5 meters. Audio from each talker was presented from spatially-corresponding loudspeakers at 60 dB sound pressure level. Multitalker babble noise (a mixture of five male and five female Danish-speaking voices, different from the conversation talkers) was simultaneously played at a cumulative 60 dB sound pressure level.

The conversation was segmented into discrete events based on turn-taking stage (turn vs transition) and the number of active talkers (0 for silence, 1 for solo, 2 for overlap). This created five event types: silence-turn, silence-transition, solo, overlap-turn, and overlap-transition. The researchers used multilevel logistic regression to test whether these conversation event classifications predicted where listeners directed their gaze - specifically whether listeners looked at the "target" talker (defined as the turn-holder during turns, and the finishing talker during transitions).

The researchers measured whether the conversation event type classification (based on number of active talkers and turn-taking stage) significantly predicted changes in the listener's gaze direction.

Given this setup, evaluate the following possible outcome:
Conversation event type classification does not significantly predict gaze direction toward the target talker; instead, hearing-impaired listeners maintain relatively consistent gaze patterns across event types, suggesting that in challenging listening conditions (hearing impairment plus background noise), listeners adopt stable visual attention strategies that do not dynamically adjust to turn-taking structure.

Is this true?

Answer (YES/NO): YES